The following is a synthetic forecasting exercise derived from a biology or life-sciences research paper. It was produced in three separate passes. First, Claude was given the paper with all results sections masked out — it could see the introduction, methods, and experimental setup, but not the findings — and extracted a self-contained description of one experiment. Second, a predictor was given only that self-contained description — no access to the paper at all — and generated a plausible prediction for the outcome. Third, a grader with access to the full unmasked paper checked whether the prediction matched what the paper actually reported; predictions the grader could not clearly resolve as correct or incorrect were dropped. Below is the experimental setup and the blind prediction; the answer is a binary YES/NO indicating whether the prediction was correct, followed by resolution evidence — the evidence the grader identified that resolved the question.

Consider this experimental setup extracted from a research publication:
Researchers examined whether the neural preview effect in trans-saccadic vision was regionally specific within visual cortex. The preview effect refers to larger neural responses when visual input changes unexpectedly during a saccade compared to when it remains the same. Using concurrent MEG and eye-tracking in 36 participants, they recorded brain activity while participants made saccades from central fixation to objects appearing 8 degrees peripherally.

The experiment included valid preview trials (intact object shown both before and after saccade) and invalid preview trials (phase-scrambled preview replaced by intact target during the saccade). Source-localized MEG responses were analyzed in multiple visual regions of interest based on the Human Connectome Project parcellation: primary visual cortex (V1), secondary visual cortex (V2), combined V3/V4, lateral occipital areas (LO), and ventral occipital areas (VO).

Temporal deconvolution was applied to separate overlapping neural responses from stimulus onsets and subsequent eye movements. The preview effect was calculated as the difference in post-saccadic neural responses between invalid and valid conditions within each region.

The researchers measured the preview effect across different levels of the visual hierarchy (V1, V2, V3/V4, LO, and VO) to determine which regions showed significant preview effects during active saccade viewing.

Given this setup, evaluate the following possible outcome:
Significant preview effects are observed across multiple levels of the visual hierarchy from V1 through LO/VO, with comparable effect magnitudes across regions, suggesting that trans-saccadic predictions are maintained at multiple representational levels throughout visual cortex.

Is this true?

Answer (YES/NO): NO